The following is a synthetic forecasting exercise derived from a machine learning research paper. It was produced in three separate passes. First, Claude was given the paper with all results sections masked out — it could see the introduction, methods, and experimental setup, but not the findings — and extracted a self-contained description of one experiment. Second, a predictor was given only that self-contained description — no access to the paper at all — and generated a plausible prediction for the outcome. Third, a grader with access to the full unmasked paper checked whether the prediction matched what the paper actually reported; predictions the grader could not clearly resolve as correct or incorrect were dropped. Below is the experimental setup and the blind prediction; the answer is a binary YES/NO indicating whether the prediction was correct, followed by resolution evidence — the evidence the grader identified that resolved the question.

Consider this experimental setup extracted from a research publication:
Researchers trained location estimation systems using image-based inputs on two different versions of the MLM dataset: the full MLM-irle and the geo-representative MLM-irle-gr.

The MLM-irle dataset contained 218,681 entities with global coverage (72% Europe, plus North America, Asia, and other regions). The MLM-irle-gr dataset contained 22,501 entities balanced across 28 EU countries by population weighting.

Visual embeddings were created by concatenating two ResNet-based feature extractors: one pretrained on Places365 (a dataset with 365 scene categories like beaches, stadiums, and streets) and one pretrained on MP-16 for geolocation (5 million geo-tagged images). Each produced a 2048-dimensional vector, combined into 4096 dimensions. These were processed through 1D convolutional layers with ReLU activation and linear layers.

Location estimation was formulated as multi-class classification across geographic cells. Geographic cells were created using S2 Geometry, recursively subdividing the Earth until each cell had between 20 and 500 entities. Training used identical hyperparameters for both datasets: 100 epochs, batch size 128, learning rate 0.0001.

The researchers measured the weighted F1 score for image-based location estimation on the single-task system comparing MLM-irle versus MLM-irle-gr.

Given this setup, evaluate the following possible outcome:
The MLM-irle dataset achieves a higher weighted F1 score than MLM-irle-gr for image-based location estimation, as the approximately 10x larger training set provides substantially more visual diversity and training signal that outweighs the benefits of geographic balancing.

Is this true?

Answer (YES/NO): NO